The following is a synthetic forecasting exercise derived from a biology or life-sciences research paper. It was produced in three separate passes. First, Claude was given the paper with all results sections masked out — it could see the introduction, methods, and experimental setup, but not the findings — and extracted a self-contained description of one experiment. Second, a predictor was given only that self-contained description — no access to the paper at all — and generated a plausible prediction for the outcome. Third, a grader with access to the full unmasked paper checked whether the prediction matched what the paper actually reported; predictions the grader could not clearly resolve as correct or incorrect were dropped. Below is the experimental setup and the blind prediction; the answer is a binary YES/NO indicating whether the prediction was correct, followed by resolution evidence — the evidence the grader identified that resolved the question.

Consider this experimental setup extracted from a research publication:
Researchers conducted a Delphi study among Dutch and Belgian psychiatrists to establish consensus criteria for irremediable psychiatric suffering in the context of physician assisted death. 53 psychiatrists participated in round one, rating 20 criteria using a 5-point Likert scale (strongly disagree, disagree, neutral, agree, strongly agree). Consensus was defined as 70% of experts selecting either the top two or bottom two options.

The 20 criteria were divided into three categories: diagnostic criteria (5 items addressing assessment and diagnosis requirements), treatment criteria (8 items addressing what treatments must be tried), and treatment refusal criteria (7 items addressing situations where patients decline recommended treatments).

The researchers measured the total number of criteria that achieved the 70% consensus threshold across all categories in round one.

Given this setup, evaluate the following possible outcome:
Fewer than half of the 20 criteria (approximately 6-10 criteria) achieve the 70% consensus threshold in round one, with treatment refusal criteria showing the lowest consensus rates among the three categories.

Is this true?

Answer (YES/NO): YES